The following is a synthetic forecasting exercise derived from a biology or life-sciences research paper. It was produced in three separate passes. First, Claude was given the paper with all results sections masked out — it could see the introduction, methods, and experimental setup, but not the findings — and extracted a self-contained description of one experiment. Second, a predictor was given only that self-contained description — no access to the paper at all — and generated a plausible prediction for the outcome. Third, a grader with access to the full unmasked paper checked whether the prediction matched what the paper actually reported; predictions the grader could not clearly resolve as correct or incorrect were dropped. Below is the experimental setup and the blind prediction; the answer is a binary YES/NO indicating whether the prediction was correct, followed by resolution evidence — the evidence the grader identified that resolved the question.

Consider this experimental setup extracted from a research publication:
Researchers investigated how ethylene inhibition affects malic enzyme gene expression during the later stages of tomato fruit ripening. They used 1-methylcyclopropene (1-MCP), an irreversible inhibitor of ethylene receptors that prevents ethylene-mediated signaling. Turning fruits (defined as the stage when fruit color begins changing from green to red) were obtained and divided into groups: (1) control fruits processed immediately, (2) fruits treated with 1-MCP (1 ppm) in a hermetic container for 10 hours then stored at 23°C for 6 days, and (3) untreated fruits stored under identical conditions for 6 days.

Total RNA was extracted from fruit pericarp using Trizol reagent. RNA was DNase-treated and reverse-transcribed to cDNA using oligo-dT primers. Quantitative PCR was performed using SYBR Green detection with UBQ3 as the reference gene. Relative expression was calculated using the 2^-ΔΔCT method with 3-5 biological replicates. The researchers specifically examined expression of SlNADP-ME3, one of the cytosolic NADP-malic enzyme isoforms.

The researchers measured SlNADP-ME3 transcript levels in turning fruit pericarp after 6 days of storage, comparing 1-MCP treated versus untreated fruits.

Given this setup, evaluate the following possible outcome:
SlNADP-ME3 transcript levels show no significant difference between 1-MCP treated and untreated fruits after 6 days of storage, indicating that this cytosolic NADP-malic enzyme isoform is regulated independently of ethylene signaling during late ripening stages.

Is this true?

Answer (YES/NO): NO